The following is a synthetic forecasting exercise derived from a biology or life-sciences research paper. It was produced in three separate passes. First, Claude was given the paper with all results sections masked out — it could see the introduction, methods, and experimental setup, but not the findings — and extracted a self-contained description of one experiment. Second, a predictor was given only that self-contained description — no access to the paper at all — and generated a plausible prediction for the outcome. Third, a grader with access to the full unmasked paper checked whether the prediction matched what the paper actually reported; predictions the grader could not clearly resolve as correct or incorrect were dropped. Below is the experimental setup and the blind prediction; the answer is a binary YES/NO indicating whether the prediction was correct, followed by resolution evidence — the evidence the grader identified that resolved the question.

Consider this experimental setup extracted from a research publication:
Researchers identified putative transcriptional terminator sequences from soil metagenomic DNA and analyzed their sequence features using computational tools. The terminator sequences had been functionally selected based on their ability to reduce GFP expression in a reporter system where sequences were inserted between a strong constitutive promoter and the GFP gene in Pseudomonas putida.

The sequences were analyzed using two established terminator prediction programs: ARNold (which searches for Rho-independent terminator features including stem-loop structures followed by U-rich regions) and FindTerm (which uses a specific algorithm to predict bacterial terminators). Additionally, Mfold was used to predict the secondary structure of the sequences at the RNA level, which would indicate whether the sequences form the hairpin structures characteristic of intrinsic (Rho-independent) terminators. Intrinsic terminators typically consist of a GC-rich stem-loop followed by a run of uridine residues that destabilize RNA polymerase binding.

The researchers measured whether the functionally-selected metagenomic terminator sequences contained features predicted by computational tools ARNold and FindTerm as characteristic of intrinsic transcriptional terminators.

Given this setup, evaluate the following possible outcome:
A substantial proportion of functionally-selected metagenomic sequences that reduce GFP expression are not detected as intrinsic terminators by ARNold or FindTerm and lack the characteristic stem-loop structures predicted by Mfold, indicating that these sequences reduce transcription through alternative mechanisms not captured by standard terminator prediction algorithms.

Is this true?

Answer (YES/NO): YES